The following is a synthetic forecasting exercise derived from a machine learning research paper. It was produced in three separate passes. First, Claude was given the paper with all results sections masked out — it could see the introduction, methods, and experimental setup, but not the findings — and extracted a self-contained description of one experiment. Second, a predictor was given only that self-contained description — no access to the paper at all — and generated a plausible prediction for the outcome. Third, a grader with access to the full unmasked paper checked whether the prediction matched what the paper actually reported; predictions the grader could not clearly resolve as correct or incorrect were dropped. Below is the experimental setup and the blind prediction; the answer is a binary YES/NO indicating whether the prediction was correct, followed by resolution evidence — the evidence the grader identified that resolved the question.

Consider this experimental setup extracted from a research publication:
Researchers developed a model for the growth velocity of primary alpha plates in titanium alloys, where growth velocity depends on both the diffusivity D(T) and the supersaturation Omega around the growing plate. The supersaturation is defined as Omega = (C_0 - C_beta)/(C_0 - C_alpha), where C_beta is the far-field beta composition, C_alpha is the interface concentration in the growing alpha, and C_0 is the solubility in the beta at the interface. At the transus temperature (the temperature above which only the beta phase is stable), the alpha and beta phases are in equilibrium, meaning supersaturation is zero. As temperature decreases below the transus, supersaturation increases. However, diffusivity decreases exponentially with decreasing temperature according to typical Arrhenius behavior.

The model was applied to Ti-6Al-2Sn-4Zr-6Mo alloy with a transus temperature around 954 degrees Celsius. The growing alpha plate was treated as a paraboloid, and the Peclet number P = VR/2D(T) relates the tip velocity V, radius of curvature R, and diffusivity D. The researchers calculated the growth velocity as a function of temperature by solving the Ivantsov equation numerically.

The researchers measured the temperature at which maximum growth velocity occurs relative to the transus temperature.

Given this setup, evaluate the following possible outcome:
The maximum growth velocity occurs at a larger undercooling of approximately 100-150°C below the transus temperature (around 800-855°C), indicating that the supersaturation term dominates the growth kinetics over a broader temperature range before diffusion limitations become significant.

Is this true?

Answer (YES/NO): NO